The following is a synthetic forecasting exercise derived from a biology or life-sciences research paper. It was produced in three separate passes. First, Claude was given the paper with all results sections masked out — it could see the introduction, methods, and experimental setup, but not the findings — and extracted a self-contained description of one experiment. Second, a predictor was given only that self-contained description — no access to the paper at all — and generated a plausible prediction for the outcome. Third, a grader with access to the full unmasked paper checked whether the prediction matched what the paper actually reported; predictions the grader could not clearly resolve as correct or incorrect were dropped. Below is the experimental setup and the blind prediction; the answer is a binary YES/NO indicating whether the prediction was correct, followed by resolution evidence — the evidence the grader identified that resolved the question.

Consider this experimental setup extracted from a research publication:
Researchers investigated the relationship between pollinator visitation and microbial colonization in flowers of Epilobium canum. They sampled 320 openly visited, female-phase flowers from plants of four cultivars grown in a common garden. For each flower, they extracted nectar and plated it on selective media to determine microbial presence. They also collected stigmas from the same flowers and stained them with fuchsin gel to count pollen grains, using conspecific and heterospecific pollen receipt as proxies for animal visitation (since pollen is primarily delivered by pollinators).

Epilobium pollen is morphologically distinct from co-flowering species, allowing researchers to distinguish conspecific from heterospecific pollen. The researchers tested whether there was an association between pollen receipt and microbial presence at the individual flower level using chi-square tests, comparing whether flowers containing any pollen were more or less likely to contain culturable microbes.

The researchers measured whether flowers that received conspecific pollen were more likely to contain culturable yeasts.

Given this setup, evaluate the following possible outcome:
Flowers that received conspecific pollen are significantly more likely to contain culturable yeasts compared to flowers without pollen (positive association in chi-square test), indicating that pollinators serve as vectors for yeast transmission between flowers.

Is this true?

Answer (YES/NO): NO